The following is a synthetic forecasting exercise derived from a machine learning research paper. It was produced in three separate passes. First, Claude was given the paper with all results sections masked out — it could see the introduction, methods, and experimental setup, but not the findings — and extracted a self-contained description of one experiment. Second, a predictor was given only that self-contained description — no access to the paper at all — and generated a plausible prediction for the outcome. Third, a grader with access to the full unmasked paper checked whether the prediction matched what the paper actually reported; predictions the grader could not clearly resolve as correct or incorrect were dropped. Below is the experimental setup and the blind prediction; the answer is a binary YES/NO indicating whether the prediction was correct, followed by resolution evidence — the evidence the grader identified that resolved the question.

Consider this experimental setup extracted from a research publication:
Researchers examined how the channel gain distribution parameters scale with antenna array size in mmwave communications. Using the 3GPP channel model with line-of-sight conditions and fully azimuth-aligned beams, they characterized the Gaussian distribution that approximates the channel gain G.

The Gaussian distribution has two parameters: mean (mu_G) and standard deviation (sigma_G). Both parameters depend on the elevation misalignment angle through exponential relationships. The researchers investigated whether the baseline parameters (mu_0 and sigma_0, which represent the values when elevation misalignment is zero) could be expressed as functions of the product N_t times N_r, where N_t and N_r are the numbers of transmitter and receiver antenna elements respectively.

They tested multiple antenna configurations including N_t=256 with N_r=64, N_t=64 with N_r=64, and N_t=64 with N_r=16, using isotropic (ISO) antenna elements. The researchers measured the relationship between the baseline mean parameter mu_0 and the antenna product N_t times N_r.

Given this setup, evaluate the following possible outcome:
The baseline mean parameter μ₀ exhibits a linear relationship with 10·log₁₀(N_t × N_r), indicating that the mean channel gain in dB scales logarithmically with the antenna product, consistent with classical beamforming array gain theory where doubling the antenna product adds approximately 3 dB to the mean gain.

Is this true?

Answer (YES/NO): NO